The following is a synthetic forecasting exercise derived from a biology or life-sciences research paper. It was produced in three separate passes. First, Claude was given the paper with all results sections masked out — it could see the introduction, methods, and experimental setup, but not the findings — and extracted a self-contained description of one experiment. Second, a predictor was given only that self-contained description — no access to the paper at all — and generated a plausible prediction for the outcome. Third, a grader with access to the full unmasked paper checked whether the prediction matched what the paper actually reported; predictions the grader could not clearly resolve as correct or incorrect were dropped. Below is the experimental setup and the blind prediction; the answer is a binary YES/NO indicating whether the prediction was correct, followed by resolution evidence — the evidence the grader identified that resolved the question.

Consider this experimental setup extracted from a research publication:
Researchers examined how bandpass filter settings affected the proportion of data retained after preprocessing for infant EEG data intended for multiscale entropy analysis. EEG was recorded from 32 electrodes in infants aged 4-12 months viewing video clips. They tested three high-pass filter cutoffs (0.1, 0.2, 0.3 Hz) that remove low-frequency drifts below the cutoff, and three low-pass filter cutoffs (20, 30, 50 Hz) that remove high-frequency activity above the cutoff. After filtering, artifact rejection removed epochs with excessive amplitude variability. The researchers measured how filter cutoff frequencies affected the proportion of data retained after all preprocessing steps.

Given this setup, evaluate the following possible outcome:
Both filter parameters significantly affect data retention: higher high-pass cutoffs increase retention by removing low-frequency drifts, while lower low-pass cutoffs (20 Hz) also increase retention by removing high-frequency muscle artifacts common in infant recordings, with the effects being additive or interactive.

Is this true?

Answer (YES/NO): YES